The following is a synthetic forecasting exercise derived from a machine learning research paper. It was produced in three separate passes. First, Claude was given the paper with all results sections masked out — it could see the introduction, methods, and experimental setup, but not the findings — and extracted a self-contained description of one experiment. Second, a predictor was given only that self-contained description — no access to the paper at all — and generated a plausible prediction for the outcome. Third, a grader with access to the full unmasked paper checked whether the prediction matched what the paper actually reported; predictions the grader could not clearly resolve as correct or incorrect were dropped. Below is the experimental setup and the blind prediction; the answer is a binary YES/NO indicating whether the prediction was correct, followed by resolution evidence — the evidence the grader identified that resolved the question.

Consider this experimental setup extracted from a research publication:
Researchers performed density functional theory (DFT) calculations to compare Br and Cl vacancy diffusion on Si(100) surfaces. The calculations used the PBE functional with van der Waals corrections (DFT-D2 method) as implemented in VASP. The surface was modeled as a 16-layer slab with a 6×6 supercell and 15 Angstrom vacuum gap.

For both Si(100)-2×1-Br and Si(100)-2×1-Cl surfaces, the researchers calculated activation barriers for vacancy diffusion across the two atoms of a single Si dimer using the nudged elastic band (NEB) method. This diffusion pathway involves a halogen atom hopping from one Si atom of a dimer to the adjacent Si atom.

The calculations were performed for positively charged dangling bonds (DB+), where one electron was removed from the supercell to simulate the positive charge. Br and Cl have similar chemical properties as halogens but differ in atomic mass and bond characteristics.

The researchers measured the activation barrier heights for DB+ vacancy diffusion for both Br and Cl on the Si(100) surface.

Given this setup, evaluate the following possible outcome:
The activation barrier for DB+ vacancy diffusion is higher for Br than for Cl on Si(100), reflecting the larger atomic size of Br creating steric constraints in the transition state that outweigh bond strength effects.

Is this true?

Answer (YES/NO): NO